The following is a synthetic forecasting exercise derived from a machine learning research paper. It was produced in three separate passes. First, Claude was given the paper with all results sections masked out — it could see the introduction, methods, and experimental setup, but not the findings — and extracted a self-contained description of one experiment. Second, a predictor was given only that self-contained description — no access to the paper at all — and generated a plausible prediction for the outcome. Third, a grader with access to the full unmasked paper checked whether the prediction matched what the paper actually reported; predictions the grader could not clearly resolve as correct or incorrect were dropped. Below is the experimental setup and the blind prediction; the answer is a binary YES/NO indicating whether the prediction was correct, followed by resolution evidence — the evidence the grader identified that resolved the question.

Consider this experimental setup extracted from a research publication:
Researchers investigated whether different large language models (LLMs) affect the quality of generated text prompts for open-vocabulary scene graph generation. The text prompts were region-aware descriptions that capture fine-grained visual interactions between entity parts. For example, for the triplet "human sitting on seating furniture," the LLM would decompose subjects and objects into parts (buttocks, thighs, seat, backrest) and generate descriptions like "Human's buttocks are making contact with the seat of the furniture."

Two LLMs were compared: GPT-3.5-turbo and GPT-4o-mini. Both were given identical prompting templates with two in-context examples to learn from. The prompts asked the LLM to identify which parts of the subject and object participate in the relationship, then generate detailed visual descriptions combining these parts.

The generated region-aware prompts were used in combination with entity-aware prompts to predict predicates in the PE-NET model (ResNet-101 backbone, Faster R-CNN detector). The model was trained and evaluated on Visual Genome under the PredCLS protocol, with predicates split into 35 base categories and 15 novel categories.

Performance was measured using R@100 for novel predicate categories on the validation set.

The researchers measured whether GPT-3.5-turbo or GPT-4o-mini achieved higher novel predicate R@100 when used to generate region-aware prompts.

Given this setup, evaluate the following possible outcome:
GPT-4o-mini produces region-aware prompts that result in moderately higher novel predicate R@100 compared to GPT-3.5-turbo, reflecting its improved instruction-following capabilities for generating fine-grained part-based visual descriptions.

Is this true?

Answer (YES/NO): NO